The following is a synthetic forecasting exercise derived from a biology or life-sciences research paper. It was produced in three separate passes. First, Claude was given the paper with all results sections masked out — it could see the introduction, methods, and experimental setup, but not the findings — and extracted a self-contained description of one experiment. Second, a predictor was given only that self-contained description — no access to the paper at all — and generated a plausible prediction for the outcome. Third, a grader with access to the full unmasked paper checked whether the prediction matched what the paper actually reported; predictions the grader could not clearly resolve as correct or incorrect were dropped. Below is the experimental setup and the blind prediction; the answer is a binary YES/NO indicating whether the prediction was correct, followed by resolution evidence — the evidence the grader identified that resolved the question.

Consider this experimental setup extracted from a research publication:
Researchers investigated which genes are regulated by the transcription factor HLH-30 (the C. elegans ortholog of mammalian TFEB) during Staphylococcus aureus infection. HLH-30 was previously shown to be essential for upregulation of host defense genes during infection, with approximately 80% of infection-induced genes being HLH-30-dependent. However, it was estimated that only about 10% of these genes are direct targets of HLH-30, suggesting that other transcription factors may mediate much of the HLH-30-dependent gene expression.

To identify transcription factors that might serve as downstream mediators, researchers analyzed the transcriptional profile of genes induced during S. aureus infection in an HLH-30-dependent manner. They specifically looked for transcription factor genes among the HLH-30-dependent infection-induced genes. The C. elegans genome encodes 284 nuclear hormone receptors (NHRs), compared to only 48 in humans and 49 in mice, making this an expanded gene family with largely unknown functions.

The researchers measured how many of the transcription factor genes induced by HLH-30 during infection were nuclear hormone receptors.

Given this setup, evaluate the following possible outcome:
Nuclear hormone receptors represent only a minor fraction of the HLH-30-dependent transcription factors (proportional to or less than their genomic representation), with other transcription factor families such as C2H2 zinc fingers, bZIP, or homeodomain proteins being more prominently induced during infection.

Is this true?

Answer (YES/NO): NO